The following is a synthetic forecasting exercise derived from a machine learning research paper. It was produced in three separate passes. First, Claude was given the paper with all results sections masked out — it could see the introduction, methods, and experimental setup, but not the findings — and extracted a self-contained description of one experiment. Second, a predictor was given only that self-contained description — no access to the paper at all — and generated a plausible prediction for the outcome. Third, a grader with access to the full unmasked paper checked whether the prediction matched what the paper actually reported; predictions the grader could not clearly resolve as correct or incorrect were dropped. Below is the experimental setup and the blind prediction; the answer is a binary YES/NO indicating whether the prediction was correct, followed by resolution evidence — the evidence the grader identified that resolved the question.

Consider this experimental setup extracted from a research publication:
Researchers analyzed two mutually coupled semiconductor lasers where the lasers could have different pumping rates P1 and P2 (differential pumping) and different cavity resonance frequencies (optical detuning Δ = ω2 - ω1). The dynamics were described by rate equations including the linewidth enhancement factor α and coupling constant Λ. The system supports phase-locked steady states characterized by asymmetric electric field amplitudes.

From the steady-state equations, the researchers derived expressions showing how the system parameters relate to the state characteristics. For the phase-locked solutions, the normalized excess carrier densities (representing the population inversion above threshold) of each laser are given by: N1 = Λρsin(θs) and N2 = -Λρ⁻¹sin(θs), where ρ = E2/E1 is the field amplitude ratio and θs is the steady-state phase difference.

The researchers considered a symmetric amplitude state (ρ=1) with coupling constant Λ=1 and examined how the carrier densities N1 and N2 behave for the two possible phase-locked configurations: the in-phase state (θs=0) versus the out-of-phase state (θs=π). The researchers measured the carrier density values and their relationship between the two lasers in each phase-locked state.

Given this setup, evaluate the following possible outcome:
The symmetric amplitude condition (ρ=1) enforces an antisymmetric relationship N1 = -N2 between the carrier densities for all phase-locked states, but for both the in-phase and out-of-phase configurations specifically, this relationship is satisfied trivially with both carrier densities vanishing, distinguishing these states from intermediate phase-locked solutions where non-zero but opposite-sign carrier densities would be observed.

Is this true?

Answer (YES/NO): YES